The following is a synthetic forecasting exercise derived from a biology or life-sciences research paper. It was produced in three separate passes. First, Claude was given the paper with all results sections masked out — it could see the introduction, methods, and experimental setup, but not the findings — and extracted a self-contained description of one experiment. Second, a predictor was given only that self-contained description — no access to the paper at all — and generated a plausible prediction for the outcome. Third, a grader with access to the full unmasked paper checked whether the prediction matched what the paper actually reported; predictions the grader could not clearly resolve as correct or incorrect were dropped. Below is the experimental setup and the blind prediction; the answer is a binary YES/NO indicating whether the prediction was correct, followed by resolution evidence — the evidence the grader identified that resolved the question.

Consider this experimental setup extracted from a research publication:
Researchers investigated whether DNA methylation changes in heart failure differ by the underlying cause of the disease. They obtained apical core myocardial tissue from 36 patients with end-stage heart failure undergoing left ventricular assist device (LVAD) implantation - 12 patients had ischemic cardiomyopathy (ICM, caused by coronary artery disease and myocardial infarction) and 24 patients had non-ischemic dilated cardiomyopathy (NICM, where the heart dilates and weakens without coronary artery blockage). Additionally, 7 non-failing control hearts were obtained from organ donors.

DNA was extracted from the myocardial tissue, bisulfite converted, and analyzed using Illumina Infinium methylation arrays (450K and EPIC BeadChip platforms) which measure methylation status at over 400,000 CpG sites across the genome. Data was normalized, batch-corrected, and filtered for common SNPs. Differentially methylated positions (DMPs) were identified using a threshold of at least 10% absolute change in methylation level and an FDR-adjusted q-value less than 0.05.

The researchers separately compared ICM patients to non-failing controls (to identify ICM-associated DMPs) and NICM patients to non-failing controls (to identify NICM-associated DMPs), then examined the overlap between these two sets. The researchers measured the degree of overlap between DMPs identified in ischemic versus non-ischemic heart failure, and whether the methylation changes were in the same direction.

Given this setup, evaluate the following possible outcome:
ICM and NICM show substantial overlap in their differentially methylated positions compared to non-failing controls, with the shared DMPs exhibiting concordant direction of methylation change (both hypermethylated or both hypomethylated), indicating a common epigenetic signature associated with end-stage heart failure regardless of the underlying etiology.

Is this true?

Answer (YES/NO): NO